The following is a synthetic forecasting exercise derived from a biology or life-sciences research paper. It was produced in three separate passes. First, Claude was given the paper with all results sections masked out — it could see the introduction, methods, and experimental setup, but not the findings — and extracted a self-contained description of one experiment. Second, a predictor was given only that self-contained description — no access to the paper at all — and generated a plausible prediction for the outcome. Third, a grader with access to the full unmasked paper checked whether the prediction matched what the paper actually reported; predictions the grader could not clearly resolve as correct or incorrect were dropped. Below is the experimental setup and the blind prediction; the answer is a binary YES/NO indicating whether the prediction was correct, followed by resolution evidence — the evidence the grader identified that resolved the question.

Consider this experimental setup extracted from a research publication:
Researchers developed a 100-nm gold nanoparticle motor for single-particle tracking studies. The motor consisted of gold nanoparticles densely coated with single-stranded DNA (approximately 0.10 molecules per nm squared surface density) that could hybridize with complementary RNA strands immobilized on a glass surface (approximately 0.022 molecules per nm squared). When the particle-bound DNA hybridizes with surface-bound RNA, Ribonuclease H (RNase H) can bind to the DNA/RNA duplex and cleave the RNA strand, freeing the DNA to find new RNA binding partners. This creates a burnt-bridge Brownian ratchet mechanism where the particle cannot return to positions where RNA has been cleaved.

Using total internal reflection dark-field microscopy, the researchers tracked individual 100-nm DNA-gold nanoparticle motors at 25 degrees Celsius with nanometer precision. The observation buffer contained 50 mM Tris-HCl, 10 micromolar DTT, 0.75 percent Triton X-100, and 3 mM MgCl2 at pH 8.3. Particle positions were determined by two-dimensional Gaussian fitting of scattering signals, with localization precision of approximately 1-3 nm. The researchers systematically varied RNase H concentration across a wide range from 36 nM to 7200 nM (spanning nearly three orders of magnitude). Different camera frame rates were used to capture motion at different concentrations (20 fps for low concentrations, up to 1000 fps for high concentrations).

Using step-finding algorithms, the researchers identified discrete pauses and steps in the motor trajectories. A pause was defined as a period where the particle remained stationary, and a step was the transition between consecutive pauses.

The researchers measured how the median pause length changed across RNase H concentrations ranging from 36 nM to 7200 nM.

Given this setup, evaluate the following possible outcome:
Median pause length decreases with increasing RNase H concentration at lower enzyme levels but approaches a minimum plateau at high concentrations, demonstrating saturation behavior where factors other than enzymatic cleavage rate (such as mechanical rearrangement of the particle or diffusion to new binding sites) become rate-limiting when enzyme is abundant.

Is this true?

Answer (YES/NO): YES